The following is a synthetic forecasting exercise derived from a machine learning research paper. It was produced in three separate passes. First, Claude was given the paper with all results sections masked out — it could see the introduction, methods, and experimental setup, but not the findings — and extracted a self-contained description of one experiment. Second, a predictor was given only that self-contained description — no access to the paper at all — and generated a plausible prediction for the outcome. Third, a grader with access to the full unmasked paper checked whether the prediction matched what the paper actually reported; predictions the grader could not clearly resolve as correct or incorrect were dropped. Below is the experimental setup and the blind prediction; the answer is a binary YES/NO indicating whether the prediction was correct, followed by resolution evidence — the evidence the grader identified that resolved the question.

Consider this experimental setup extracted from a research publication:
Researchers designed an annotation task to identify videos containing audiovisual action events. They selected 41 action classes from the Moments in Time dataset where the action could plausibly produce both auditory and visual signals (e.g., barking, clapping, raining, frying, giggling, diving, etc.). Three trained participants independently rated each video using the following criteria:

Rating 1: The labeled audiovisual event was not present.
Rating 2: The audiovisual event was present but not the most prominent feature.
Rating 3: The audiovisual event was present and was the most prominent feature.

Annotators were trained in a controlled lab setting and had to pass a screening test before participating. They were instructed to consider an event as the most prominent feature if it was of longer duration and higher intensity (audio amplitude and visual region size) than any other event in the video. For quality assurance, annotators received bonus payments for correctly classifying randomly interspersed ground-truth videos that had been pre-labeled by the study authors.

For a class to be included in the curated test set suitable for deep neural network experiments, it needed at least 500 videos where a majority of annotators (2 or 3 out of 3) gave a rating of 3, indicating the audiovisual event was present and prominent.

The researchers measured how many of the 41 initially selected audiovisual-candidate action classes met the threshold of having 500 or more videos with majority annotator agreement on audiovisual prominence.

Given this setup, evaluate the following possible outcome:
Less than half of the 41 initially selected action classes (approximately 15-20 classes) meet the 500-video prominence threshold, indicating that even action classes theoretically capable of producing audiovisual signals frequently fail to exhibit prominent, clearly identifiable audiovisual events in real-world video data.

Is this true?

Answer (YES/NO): YES